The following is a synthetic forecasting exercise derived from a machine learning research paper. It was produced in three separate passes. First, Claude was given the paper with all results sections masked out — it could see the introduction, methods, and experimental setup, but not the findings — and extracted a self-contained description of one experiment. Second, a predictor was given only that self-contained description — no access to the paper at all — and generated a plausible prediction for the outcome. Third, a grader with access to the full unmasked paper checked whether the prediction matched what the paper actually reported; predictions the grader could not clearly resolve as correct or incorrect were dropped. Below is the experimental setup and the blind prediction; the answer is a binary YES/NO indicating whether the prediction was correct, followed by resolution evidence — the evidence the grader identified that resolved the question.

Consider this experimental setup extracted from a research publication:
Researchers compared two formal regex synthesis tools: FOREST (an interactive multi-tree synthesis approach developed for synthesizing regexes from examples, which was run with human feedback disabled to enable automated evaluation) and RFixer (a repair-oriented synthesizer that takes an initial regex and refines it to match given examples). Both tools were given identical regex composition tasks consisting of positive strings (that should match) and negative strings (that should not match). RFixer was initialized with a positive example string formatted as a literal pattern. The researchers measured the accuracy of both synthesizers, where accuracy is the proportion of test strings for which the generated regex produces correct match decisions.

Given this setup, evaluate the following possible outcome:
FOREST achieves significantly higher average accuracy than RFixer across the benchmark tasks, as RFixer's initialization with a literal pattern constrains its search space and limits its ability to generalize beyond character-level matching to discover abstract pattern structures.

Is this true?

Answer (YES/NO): NO